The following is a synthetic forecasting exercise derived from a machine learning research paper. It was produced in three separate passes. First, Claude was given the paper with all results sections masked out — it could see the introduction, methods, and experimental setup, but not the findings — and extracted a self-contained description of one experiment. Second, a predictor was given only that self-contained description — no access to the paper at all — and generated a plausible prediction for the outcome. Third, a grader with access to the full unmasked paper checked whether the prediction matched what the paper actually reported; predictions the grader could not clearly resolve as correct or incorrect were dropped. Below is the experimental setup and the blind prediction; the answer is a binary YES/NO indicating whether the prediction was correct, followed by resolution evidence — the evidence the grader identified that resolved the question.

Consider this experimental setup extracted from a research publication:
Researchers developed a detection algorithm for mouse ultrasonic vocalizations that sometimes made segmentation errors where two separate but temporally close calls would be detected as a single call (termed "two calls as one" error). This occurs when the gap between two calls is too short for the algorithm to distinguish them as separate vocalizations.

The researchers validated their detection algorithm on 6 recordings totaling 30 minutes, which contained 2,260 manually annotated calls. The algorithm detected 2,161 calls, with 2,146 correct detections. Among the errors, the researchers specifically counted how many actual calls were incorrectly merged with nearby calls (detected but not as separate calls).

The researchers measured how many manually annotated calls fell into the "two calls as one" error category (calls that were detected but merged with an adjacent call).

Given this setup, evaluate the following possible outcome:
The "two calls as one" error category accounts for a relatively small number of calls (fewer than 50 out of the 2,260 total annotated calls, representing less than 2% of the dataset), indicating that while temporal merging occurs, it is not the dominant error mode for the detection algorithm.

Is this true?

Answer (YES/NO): NO